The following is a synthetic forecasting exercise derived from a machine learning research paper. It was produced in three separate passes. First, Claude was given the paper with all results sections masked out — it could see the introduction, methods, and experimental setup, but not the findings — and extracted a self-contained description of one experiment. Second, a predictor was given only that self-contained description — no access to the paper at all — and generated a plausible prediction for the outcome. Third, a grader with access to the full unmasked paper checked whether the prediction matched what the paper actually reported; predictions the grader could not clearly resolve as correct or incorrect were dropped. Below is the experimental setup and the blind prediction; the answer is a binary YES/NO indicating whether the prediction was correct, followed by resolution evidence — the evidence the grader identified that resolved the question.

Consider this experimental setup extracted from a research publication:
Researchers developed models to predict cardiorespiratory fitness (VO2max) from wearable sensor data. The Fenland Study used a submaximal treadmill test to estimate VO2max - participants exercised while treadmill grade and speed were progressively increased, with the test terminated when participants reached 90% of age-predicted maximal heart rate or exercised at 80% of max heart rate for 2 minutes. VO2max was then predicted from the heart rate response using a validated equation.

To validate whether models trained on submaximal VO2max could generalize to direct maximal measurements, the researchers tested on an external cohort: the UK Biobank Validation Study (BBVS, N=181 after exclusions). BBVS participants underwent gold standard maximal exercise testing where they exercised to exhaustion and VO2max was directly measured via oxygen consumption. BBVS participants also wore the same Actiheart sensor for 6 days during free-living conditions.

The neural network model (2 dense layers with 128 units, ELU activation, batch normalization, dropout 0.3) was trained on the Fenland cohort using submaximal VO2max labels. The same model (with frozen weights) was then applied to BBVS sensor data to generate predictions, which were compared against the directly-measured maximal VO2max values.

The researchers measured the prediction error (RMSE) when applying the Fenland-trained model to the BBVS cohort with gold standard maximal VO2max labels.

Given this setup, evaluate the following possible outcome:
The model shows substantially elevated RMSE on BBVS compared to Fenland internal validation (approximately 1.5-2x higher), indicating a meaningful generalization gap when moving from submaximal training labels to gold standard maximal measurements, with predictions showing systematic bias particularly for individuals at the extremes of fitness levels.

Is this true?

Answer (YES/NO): NO